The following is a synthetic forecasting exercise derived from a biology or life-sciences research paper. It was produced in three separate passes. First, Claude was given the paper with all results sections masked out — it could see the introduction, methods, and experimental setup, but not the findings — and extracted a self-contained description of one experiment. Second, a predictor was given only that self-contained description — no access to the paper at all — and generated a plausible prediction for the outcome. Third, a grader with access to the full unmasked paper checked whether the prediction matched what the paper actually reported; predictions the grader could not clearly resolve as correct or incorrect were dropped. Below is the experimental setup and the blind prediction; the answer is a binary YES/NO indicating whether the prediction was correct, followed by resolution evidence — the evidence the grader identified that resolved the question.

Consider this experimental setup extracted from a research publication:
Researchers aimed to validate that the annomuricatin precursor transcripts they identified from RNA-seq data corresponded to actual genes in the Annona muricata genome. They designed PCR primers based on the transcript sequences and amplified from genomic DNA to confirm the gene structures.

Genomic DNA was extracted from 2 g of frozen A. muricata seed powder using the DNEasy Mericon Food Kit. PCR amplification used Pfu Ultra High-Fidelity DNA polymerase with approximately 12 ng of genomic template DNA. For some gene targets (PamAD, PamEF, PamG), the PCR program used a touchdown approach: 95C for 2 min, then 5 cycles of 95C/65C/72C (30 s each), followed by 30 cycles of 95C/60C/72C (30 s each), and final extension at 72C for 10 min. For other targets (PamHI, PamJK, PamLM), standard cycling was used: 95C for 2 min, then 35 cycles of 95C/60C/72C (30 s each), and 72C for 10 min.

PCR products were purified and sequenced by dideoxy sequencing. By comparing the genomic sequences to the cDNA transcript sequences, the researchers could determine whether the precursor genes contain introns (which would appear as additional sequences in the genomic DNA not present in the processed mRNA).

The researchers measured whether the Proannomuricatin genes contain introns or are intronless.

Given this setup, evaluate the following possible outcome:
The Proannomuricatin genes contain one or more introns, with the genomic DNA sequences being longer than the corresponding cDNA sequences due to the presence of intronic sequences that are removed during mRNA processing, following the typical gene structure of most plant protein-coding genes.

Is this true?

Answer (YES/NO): NO